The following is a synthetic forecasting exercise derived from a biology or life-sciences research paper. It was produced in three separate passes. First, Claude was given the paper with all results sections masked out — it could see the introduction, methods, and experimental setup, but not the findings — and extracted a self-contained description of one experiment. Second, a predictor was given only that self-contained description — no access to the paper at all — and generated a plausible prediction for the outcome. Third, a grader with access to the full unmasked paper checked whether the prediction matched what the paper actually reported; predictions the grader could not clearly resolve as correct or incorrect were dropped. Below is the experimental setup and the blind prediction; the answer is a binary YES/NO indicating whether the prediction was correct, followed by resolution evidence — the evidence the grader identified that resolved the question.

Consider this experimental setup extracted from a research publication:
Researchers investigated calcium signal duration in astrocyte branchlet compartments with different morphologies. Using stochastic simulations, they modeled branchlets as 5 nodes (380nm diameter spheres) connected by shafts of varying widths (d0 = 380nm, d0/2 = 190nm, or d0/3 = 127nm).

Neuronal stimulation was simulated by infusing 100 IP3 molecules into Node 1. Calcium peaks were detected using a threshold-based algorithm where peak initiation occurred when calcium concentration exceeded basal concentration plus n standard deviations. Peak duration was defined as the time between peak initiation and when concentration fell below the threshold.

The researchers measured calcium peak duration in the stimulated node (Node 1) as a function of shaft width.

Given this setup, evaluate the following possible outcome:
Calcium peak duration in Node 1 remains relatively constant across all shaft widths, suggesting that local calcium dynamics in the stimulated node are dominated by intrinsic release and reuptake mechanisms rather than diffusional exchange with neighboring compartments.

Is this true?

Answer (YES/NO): NO